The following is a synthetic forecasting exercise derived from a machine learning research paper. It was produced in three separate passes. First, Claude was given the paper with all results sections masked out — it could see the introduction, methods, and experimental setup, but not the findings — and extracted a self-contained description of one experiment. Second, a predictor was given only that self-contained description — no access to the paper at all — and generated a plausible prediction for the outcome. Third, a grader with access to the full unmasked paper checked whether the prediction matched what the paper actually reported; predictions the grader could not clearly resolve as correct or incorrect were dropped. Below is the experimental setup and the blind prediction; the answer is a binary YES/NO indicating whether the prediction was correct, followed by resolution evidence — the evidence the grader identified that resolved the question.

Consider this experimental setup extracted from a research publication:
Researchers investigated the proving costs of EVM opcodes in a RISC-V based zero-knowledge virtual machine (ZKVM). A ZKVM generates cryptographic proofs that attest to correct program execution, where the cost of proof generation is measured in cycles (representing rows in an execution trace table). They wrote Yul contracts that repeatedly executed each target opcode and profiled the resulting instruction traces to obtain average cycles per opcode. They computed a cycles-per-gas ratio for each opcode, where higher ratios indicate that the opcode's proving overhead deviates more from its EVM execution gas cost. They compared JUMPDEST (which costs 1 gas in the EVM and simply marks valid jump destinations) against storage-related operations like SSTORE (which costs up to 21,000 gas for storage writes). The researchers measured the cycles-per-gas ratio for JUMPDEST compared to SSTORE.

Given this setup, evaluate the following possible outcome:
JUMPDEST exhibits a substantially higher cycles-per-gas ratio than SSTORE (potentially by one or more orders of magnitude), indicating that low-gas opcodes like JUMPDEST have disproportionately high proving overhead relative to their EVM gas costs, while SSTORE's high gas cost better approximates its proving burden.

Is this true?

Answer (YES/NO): YES